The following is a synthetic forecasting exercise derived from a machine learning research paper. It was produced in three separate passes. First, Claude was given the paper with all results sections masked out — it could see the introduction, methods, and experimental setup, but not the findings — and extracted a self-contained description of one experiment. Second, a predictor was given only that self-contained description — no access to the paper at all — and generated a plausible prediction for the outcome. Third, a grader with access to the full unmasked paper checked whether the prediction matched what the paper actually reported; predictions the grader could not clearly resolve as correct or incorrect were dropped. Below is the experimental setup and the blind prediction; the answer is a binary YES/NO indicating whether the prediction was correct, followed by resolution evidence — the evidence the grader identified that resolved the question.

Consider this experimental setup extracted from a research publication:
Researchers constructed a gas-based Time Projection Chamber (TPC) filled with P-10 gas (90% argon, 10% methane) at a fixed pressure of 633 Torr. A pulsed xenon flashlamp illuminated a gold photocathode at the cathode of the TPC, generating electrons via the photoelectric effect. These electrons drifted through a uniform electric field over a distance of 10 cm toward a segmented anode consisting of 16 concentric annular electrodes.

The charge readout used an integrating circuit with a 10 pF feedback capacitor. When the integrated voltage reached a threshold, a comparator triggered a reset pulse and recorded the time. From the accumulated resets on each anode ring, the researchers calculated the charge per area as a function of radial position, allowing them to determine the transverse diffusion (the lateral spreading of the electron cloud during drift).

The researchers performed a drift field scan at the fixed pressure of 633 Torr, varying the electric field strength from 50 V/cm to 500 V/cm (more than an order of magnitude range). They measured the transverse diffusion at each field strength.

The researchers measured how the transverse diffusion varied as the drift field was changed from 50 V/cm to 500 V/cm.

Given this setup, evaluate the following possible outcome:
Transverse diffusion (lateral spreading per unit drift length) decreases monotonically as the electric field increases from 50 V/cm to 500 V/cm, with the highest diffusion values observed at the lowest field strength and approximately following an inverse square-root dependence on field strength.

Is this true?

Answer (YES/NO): NO